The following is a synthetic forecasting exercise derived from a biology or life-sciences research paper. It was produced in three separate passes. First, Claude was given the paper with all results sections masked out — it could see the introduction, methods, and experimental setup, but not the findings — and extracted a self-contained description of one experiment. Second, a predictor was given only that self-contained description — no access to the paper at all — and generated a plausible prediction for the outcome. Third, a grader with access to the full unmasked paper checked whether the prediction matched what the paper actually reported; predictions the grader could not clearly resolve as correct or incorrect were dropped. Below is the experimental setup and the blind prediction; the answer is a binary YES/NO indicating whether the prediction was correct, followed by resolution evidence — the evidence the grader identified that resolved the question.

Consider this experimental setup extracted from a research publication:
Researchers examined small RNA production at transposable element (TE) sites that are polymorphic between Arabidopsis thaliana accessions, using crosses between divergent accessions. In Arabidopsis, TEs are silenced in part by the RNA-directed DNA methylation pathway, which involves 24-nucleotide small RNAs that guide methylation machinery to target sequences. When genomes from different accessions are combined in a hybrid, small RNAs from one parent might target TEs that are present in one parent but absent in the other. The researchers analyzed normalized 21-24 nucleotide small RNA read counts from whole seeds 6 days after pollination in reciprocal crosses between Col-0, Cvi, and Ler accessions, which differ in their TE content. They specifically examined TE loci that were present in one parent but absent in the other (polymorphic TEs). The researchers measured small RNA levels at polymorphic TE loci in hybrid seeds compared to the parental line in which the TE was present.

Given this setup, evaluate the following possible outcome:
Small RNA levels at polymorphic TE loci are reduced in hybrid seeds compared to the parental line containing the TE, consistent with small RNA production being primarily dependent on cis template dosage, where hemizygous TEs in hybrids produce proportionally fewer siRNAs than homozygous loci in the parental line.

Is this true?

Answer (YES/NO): NO